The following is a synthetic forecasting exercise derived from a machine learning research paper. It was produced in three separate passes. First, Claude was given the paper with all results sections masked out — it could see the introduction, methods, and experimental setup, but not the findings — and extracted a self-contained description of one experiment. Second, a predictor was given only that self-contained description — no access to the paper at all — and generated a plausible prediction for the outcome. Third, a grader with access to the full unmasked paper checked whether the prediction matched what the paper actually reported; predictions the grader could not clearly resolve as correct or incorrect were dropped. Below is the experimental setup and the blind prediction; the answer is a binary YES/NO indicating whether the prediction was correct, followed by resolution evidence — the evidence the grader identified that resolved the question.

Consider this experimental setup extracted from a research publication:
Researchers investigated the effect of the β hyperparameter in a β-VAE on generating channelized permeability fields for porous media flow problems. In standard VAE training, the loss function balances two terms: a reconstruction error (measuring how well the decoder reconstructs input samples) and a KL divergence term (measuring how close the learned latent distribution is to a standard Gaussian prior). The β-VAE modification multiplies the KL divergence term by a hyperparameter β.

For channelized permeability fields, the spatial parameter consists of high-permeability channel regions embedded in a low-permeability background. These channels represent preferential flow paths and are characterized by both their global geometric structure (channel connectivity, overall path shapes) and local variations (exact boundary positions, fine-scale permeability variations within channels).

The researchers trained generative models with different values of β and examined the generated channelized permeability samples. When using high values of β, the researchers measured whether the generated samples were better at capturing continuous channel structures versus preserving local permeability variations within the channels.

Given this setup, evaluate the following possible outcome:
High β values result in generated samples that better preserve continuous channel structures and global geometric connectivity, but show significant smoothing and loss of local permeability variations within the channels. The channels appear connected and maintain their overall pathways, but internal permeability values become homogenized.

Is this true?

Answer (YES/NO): YES